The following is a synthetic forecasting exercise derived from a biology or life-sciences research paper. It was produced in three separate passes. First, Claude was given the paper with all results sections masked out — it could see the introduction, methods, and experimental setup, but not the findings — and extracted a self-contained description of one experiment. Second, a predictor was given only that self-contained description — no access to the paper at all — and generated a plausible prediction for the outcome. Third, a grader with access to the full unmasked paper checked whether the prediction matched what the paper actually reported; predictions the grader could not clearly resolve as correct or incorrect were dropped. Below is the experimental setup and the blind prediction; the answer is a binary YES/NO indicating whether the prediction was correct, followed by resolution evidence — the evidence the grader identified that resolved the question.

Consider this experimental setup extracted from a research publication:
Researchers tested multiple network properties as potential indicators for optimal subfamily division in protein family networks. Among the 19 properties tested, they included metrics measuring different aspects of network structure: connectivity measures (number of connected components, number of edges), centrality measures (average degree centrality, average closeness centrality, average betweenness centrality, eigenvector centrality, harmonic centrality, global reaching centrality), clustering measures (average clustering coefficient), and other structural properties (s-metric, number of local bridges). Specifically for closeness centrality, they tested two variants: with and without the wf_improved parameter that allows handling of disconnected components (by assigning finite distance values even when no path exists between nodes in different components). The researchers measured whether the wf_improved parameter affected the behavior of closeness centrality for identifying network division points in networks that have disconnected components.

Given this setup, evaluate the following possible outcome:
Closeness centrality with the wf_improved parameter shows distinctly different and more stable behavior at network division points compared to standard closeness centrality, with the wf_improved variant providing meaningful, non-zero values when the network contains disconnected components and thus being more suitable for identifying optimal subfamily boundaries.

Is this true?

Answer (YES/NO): NO